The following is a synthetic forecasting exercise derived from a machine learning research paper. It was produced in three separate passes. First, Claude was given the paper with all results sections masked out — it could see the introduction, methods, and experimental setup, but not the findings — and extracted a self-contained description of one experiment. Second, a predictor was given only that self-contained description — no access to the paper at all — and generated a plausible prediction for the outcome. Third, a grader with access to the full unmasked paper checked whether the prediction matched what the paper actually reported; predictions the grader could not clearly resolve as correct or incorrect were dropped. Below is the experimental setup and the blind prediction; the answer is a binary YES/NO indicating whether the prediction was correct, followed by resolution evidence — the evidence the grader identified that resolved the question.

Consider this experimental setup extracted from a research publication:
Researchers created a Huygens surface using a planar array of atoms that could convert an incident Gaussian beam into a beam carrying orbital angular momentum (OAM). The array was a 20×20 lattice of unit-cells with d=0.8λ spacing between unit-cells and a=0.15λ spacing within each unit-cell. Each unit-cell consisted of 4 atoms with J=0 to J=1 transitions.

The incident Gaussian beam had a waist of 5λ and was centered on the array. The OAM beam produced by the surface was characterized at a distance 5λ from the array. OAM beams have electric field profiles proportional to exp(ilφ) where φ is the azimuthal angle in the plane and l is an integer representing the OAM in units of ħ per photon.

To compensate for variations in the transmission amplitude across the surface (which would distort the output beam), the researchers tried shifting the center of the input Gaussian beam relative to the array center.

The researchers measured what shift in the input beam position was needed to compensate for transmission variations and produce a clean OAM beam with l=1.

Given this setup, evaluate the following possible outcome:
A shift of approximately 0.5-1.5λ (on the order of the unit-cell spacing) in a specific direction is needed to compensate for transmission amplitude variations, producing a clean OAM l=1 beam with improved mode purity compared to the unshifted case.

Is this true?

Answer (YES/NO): YES